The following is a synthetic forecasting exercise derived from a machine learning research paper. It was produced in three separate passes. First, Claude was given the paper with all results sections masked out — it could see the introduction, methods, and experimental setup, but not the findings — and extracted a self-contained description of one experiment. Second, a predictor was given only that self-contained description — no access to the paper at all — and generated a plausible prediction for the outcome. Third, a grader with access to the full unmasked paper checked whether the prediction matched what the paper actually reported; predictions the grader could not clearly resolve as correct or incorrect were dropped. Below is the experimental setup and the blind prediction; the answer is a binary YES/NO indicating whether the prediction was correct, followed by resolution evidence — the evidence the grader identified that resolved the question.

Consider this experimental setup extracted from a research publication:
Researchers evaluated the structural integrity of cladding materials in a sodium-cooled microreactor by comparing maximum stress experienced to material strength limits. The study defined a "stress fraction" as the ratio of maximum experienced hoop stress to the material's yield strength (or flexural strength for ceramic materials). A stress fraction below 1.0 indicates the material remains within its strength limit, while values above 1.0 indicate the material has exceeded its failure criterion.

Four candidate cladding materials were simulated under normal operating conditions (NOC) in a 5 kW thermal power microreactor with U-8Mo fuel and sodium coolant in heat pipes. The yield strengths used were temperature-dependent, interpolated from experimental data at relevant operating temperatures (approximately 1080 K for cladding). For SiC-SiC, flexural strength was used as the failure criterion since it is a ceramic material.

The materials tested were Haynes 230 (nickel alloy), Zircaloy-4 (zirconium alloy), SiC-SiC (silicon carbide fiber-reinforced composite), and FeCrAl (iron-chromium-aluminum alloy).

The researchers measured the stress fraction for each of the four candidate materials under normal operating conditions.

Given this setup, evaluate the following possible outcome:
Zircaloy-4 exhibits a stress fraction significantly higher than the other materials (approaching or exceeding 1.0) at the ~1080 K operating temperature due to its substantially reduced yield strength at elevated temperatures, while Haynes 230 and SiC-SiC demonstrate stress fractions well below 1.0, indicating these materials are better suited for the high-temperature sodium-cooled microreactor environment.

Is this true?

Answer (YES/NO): NO